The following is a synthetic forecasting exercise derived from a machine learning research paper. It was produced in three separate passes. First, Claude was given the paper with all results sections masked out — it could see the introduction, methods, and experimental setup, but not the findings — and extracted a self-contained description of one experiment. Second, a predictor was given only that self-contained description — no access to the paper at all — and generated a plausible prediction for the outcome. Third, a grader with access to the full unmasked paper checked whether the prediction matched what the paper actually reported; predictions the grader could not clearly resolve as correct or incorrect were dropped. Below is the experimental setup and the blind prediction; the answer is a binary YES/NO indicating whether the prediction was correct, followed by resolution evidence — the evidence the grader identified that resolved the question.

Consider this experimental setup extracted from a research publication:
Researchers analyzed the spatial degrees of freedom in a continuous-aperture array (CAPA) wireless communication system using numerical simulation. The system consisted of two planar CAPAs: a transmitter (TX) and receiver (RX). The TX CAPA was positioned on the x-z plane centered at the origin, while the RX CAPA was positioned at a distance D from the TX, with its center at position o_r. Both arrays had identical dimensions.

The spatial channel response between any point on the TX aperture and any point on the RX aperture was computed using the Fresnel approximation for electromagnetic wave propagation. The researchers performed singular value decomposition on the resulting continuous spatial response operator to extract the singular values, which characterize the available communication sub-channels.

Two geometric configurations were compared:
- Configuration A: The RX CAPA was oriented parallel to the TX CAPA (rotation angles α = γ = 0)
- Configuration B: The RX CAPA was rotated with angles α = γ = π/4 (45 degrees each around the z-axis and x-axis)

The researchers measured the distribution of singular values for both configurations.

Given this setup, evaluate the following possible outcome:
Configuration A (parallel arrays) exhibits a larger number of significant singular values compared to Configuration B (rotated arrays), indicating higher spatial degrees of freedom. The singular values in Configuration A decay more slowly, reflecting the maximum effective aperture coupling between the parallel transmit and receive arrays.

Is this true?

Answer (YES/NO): YES